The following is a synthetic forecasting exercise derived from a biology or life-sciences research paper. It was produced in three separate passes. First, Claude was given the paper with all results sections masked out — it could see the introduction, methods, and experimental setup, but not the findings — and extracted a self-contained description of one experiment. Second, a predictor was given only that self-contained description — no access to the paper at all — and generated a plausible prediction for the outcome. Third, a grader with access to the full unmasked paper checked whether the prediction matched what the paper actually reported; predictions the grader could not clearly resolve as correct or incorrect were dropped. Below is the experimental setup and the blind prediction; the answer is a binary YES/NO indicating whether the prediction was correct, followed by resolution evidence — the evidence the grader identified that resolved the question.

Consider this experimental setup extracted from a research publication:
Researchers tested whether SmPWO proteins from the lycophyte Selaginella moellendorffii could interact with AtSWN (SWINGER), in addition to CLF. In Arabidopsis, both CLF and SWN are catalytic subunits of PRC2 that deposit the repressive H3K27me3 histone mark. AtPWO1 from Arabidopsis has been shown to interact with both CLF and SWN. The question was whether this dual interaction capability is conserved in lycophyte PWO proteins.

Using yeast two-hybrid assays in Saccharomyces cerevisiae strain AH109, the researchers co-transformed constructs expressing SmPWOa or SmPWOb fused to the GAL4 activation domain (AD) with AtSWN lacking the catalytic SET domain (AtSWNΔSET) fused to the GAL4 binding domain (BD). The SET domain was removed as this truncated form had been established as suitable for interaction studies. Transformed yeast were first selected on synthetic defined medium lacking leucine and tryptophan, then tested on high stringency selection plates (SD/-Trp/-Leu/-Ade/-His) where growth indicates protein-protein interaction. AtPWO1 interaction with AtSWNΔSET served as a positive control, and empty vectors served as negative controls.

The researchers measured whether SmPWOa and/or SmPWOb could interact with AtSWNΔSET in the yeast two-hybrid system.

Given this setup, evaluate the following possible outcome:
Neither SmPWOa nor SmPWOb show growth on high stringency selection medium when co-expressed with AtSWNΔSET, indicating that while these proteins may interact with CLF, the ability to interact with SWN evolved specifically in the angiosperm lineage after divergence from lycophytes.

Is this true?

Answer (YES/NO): NO